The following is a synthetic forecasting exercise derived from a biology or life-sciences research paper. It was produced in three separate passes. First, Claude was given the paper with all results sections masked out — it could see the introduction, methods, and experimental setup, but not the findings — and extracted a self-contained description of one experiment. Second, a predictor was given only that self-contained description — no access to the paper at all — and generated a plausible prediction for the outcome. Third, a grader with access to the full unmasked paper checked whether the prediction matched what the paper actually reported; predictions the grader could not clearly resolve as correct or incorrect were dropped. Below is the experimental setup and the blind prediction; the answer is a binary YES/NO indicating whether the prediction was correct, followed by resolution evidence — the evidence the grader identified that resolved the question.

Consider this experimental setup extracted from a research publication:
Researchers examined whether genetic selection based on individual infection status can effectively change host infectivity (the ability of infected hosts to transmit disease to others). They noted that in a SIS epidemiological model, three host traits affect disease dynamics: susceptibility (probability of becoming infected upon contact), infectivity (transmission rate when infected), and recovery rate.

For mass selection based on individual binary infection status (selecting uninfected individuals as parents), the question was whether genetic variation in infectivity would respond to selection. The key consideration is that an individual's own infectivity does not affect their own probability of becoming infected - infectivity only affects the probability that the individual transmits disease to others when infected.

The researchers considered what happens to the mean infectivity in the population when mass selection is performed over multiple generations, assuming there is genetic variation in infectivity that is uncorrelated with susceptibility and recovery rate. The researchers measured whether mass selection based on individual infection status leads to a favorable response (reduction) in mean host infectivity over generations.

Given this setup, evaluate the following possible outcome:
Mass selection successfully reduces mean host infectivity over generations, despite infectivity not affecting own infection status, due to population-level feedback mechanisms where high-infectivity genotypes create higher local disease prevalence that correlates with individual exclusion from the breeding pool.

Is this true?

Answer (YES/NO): NO